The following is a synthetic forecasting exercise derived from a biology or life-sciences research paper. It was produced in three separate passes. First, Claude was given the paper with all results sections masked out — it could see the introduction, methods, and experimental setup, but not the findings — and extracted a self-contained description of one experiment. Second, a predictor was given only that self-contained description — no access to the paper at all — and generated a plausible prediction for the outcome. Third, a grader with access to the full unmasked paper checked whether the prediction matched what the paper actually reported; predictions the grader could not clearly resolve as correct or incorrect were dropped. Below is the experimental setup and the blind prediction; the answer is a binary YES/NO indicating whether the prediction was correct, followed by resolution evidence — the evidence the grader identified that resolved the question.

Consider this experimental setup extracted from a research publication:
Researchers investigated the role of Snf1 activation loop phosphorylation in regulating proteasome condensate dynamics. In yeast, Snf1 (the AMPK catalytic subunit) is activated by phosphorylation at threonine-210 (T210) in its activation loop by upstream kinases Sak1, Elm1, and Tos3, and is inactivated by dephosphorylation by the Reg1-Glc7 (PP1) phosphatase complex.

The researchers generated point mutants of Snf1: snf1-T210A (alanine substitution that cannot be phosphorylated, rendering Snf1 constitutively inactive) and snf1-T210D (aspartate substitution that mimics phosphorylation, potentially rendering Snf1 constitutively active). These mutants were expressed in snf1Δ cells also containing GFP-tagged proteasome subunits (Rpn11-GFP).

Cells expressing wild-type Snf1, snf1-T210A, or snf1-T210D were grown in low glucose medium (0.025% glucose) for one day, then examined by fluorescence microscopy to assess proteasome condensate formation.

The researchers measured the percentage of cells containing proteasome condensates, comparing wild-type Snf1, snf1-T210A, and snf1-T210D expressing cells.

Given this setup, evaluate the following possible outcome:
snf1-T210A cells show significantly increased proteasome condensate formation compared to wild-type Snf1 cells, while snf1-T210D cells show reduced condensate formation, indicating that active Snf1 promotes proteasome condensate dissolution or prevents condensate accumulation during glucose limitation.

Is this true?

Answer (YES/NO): NO